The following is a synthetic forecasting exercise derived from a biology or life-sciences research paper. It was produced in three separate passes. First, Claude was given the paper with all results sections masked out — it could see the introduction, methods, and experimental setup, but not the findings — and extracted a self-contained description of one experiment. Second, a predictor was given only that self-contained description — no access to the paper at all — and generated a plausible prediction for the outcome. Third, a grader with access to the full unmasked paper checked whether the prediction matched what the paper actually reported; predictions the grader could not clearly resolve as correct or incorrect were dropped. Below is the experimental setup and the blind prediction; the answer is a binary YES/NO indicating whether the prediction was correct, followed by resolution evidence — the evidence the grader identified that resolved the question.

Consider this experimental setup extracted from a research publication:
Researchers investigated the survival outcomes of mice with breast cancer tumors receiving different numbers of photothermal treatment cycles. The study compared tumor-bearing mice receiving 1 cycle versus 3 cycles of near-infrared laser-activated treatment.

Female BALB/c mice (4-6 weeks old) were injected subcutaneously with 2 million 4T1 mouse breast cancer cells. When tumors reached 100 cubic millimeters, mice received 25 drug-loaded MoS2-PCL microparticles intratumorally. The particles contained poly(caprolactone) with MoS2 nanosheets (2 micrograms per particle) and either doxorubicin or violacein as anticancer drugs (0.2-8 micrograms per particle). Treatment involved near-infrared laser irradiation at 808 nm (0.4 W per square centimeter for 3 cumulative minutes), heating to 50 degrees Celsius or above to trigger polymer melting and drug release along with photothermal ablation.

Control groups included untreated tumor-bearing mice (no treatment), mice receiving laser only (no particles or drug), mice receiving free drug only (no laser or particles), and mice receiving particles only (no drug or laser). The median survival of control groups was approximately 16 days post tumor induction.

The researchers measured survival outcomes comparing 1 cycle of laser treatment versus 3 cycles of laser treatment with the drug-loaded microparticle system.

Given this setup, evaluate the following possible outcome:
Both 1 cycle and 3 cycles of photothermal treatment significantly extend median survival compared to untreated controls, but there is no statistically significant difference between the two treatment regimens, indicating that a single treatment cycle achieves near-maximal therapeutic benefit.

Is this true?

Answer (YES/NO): NO